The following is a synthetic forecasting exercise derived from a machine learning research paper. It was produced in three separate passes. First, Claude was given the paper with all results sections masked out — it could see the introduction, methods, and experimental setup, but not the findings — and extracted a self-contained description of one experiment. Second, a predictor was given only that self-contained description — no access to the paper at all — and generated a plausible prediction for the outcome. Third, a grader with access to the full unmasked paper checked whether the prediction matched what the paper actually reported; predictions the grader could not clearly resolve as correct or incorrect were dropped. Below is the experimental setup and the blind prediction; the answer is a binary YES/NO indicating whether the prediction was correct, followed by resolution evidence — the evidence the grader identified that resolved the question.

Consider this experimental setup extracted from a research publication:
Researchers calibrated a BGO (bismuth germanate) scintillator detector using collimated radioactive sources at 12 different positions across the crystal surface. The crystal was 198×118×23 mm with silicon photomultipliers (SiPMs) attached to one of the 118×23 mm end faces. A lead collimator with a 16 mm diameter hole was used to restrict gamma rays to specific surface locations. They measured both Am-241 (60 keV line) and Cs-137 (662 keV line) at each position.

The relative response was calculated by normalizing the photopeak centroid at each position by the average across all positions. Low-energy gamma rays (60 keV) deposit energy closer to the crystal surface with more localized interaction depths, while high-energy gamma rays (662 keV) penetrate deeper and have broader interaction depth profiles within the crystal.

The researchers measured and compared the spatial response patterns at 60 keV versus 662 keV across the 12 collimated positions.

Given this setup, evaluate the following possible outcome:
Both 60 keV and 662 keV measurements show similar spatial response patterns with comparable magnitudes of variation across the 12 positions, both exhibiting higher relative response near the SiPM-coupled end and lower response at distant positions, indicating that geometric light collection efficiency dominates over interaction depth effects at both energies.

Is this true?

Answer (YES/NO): NO